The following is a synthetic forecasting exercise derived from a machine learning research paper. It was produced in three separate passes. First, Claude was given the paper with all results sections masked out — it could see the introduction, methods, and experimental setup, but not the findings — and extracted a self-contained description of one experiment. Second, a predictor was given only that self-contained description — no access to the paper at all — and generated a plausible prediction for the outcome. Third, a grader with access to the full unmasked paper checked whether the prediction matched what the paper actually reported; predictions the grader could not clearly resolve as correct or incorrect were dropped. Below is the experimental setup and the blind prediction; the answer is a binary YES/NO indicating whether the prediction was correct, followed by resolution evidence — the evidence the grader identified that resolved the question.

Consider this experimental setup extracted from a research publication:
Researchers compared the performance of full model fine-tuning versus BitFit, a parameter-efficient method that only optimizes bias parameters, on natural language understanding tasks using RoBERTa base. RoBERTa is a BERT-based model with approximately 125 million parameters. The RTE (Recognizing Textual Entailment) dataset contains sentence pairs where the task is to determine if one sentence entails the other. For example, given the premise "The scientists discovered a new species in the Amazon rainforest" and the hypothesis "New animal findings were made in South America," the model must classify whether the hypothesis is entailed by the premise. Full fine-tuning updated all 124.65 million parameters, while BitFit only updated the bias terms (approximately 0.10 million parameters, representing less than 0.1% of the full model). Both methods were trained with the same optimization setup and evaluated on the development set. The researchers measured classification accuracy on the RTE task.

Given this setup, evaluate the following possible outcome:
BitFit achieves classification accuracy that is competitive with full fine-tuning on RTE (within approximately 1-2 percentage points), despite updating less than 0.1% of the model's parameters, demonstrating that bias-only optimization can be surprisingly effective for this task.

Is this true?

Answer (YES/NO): YES